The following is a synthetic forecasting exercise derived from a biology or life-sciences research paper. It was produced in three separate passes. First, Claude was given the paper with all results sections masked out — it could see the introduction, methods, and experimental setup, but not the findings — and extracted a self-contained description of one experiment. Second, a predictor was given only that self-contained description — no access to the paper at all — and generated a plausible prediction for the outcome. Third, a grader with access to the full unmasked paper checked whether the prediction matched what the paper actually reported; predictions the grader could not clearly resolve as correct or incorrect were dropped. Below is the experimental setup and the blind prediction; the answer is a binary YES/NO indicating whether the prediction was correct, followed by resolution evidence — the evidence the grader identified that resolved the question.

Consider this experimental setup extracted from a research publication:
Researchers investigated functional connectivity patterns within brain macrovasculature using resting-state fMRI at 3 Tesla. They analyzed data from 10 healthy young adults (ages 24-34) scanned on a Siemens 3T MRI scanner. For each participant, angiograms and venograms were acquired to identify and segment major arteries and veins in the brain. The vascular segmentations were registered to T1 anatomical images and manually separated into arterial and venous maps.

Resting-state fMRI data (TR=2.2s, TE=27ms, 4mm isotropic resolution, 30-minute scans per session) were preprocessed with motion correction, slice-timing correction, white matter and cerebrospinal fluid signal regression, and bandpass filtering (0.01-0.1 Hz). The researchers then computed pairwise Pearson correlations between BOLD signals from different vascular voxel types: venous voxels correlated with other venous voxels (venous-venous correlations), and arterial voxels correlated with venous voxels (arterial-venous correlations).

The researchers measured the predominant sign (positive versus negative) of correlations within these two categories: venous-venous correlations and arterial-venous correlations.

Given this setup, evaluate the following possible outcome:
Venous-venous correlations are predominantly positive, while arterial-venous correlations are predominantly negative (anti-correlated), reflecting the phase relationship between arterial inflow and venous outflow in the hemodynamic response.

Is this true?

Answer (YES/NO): YES